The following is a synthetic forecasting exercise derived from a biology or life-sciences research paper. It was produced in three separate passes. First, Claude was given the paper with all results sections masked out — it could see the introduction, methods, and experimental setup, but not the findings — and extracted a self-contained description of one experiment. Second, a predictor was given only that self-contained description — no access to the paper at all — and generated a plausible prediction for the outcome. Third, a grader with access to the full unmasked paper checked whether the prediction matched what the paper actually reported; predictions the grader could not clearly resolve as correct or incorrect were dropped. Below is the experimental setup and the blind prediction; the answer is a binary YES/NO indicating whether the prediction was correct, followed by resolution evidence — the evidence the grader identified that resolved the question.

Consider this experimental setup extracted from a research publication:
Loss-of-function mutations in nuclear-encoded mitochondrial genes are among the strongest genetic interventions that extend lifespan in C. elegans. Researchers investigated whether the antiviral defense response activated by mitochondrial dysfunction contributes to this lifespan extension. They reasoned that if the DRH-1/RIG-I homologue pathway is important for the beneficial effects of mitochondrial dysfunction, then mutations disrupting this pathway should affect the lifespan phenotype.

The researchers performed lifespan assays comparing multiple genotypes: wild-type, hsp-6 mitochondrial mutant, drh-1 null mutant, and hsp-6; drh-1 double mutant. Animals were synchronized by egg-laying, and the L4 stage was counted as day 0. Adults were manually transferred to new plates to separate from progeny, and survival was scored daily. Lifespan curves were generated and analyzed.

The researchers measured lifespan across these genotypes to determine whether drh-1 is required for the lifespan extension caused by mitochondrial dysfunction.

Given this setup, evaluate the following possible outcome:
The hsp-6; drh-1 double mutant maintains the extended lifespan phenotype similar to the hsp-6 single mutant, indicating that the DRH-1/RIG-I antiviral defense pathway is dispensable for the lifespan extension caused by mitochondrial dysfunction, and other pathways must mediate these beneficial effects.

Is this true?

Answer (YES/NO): NO